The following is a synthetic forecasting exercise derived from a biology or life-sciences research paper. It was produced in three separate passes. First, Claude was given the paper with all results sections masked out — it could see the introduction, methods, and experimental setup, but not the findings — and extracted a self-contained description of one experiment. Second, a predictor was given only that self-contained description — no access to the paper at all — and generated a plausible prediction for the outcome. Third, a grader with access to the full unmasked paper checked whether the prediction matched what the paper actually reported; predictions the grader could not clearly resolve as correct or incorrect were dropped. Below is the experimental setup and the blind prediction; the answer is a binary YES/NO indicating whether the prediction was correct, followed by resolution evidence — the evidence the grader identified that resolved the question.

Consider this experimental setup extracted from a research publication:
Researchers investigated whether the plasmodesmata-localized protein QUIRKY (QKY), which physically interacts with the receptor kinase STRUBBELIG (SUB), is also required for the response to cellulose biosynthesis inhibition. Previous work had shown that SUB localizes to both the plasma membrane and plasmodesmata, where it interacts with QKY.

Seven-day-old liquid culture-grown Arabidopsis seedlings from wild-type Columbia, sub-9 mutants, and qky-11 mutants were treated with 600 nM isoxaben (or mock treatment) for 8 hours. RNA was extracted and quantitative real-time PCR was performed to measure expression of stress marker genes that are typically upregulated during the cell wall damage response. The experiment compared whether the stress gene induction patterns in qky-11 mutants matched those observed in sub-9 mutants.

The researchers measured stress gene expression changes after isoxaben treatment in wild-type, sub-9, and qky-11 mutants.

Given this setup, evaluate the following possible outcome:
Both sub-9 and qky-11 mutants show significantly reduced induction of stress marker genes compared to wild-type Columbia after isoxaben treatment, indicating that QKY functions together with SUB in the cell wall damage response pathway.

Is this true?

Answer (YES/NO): YES